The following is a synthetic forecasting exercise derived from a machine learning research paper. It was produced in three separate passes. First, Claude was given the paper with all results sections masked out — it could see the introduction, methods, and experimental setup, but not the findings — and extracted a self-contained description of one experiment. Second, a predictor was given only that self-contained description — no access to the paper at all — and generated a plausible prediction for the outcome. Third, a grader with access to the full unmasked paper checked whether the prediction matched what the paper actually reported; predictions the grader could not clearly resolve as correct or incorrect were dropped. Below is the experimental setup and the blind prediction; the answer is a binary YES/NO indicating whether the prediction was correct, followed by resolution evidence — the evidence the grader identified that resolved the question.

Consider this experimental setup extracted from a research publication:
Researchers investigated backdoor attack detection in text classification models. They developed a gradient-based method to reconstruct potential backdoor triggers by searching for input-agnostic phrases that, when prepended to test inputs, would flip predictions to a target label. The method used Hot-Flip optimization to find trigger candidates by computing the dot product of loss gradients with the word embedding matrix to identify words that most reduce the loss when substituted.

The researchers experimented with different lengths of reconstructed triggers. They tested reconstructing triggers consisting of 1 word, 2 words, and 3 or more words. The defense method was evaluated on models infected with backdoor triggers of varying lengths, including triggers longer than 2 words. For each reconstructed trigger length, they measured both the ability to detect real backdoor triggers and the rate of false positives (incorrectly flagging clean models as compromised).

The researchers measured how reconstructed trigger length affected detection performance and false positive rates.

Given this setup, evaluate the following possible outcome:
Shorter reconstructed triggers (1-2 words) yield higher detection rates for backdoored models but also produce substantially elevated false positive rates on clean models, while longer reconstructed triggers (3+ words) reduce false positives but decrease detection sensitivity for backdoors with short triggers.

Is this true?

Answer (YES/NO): NO